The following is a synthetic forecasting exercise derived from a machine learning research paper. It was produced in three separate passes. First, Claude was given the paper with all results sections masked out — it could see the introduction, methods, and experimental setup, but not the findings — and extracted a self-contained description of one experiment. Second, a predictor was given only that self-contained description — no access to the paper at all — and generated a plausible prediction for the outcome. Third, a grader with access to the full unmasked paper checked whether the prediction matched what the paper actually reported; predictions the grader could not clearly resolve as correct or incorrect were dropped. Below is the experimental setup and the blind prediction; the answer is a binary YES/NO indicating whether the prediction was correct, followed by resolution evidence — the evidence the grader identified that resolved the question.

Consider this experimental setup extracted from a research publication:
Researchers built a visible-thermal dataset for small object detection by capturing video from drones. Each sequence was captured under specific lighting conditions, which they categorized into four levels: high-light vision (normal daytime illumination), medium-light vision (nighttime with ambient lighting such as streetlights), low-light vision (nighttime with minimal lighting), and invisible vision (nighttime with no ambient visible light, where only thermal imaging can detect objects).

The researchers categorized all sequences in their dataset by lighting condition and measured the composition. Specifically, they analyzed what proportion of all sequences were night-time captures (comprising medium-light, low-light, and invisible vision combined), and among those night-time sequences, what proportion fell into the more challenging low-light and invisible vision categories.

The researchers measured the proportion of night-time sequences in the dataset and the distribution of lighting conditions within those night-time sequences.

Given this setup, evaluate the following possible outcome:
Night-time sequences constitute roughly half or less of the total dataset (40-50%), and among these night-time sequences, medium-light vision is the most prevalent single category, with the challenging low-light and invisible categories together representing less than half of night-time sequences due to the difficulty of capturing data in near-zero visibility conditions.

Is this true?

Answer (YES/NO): NO